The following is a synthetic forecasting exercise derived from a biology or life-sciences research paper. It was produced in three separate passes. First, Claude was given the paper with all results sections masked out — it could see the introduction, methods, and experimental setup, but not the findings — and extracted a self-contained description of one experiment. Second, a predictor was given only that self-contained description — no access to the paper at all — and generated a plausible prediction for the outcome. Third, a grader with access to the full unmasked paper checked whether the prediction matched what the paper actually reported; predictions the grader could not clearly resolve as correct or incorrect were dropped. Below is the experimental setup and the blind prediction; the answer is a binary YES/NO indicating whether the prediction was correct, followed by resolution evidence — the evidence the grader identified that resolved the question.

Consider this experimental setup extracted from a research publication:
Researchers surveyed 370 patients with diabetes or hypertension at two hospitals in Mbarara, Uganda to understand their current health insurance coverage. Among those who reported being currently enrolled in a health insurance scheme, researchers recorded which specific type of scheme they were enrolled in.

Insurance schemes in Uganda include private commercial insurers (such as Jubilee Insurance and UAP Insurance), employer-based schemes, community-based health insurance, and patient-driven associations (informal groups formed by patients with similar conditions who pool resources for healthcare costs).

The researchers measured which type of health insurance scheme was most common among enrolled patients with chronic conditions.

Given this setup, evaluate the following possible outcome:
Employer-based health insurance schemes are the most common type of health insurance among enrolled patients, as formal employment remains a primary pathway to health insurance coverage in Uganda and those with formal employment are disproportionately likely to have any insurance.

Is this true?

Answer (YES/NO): NO